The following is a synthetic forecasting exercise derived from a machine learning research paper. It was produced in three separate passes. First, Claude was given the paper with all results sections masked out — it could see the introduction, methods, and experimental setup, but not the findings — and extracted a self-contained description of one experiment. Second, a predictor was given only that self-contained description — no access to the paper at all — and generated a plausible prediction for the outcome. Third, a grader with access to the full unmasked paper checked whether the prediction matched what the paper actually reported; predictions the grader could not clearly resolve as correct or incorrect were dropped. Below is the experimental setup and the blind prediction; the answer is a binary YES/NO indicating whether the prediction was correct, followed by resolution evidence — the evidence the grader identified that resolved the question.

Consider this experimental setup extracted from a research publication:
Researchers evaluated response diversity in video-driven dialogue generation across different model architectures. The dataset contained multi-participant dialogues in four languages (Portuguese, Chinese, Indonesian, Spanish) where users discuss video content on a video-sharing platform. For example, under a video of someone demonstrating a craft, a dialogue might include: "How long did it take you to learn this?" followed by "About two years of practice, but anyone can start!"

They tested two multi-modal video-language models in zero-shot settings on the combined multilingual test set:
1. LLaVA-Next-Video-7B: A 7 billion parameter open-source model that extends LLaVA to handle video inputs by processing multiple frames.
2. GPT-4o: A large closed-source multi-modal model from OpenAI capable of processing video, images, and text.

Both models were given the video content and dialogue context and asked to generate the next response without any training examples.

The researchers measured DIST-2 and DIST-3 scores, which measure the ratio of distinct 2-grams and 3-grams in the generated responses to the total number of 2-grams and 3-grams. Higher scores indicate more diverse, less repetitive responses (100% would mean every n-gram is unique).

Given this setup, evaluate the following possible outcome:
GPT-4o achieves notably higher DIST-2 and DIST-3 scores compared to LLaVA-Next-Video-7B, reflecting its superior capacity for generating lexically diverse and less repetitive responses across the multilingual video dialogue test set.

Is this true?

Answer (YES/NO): YES